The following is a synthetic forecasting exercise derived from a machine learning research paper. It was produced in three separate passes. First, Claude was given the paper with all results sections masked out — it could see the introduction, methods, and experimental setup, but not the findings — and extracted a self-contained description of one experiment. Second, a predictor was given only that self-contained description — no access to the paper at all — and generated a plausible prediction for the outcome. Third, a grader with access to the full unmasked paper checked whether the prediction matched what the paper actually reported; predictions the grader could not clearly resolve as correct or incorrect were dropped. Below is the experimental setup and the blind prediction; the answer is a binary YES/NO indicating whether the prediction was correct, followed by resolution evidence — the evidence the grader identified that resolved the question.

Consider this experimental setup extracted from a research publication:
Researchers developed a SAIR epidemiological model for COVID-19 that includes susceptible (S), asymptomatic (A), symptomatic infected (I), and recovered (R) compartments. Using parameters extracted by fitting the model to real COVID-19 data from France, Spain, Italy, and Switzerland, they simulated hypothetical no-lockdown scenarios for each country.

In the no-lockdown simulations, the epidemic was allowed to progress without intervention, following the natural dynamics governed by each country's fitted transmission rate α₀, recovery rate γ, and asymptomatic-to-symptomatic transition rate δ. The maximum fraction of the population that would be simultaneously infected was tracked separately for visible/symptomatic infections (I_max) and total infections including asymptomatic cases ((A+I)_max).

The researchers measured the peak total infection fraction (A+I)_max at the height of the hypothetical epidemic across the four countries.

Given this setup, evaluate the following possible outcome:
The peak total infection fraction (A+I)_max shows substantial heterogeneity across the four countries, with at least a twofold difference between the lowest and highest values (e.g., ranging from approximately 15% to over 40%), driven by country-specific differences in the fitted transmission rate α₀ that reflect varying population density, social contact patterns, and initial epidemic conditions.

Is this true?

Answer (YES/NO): NO